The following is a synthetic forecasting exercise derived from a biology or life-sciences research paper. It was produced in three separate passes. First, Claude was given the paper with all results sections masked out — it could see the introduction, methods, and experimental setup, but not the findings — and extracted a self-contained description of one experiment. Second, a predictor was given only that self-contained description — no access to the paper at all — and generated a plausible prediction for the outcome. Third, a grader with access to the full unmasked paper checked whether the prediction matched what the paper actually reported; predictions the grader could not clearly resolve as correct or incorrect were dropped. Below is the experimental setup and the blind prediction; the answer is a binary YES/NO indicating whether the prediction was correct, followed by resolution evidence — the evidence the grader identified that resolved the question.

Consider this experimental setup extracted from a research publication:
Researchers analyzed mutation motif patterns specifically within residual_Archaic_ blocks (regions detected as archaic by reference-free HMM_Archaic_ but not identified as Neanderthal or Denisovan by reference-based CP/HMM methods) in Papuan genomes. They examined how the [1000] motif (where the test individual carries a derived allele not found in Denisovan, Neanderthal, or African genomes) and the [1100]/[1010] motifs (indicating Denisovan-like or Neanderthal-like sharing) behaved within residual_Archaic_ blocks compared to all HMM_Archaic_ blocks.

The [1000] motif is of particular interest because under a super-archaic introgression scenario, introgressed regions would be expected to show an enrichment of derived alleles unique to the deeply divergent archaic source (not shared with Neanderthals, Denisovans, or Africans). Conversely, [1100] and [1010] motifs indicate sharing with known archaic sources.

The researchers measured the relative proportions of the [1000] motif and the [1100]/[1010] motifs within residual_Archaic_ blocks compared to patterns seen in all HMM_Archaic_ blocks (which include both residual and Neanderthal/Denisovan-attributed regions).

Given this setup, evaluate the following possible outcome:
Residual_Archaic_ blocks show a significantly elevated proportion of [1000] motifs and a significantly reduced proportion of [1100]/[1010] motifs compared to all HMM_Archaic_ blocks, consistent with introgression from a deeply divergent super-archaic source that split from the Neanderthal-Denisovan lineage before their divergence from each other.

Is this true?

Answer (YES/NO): NO